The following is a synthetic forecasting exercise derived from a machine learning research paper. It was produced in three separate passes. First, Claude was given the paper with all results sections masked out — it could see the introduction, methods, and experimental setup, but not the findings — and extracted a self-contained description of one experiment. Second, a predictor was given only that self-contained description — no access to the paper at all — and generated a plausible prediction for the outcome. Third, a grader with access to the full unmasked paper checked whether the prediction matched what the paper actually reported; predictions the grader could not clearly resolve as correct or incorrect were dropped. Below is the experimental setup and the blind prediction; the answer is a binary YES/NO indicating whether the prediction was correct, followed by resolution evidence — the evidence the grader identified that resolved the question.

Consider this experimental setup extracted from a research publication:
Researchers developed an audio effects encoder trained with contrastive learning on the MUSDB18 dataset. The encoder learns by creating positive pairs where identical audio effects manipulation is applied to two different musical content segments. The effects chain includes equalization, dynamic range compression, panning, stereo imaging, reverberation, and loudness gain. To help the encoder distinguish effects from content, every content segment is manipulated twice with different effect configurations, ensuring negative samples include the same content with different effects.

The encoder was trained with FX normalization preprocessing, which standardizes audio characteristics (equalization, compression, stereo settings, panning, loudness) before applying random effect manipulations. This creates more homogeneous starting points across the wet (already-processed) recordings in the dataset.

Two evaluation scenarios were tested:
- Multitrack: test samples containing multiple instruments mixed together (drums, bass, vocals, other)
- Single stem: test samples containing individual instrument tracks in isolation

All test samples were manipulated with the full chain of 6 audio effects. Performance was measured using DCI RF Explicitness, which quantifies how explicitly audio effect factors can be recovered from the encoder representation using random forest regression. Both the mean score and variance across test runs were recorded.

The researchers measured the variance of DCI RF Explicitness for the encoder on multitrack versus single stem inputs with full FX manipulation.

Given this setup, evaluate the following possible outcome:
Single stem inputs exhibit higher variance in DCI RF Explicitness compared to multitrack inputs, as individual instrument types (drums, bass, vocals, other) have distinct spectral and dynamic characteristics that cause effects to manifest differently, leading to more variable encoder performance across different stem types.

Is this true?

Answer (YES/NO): YES